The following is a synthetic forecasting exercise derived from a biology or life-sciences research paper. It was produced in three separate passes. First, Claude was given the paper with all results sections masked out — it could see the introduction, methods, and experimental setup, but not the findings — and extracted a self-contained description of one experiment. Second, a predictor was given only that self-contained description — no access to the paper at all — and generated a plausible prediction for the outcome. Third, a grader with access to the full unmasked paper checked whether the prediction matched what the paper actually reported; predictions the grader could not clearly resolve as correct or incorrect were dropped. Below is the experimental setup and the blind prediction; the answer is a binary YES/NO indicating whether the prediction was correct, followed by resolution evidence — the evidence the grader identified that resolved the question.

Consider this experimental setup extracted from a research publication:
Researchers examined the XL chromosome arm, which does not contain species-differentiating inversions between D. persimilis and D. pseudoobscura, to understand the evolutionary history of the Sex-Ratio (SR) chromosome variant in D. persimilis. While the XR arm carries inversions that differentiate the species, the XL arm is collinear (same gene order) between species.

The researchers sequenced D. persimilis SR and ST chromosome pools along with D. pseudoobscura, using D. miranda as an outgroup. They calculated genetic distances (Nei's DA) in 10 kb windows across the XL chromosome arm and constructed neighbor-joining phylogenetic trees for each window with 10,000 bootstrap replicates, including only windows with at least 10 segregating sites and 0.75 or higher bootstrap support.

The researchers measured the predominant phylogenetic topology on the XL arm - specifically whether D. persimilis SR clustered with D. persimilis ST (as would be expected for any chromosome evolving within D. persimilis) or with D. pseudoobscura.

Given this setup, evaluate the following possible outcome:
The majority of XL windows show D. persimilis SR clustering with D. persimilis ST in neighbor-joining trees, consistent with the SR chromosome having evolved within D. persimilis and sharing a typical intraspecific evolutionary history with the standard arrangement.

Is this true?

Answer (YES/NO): YES